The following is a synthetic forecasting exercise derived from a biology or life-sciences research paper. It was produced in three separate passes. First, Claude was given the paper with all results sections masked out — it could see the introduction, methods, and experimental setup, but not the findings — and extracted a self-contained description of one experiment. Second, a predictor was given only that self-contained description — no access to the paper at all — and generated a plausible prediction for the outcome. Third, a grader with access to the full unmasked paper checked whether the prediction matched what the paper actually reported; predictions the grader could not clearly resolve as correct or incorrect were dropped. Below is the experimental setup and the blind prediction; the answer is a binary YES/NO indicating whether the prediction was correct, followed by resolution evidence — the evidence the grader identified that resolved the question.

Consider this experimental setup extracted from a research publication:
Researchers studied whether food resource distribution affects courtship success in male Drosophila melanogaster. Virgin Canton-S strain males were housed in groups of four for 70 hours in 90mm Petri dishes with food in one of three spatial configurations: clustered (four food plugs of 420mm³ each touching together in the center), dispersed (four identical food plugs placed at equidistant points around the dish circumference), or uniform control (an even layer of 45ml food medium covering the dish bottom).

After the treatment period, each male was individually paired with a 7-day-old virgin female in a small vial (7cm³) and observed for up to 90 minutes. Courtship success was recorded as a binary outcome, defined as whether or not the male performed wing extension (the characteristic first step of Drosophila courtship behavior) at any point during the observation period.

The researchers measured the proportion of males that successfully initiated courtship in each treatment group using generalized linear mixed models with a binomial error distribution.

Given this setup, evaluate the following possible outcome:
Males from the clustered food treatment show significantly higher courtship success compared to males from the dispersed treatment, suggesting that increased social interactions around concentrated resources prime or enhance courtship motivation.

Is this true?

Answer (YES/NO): NO